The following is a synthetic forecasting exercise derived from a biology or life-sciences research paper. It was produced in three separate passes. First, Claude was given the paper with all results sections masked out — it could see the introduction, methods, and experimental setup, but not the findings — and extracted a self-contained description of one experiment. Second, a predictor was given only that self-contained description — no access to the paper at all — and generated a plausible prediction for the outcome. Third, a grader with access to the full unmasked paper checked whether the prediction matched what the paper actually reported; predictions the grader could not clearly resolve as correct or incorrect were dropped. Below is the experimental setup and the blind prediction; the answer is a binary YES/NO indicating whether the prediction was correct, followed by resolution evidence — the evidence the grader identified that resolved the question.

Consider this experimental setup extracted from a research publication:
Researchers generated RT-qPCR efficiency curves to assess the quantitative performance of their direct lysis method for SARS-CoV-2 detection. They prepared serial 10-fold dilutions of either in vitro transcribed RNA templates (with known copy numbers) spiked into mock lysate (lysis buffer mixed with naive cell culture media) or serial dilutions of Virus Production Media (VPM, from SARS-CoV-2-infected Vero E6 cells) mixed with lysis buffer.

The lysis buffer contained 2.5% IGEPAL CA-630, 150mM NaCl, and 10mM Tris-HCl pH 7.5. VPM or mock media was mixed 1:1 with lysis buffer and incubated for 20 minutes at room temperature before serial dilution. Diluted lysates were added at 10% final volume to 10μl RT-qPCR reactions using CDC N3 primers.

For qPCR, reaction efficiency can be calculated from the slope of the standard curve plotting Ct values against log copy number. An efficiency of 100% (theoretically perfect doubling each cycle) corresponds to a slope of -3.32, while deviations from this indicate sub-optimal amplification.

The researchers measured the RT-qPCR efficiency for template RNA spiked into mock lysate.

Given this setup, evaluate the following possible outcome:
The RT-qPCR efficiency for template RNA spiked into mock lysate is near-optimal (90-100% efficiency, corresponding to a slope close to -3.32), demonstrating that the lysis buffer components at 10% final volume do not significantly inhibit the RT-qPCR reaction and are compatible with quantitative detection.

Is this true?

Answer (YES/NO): YES